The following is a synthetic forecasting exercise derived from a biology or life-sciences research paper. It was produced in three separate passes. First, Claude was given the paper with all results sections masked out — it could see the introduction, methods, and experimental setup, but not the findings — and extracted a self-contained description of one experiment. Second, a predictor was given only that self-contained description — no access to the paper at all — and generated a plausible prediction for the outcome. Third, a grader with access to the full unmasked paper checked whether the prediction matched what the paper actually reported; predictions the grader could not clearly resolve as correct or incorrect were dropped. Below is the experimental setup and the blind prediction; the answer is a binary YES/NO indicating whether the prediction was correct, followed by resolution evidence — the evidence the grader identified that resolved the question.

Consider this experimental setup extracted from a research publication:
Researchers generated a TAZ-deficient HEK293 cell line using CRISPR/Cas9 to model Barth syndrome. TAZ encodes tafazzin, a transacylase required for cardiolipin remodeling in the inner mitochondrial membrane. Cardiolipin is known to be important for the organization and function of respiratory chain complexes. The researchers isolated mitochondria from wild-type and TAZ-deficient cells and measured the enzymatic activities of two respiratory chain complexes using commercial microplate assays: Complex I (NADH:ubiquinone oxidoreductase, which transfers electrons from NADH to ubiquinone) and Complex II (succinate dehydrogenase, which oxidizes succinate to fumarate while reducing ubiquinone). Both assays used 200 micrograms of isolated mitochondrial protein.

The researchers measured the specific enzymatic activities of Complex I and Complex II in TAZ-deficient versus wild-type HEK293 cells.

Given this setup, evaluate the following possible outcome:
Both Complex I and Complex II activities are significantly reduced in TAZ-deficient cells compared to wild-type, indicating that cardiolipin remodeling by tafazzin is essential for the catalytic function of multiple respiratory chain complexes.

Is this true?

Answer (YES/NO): NO